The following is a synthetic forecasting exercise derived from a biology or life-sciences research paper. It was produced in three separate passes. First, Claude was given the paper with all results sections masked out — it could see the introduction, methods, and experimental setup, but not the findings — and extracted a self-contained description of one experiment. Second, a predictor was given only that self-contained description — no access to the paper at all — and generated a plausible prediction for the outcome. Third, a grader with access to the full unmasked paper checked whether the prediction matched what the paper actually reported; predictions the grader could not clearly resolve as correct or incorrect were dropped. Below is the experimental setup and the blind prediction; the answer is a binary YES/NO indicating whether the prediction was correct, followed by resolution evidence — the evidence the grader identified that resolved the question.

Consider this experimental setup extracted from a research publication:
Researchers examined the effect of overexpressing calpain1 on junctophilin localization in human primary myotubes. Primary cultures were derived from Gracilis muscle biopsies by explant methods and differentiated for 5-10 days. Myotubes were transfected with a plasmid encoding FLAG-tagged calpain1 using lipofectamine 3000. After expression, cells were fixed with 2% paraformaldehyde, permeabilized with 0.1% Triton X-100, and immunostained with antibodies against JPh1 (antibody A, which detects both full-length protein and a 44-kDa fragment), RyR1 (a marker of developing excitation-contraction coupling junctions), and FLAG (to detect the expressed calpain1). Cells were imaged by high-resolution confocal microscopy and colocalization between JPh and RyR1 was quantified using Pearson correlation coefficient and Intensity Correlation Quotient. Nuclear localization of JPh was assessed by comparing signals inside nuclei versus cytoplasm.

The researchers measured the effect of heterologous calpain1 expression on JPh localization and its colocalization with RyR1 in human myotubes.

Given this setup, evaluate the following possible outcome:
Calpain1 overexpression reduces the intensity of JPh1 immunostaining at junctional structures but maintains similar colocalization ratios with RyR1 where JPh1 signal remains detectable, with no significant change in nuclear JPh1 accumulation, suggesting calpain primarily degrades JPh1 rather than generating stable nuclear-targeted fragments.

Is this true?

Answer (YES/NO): NO